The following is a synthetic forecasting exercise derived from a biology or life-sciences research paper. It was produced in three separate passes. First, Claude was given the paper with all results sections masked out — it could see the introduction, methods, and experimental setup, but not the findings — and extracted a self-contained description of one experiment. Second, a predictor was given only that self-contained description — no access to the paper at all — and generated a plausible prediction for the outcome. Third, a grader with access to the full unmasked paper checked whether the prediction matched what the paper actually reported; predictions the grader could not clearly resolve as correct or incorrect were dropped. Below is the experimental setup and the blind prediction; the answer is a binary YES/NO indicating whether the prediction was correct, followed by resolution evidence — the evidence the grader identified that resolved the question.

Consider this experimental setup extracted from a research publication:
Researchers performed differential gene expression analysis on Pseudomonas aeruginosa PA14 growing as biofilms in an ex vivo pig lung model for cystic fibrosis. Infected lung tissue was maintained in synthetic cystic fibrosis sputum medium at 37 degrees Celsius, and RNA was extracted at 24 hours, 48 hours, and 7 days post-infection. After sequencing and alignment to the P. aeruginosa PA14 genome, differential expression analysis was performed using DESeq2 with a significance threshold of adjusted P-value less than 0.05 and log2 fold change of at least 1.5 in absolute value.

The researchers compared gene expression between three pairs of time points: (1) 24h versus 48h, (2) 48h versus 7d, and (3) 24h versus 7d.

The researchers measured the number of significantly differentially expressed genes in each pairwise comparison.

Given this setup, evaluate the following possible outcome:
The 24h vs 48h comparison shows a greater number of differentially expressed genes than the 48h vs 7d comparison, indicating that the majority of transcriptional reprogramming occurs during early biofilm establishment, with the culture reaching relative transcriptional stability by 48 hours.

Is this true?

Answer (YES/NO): YES